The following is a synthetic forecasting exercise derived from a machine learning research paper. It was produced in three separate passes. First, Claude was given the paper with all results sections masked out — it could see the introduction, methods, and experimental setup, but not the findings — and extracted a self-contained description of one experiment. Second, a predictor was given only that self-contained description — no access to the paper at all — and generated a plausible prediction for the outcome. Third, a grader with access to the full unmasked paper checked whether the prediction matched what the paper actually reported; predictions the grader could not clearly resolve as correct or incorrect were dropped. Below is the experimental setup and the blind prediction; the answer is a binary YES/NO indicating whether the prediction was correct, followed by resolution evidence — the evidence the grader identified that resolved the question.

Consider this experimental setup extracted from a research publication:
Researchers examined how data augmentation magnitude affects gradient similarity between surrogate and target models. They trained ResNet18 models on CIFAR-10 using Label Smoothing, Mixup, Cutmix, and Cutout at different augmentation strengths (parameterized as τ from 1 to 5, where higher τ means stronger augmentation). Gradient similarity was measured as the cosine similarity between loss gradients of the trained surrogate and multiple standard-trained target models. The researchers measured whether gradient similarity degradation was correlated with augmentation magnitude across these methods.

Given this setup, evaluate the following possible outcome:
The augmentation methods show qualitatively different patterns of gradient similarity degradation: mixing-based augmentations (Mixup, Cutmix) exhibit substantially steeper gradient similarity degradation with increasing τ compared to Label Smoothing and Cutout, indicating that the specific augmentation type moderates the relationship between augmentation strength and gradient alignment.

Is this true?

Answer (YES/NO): NO